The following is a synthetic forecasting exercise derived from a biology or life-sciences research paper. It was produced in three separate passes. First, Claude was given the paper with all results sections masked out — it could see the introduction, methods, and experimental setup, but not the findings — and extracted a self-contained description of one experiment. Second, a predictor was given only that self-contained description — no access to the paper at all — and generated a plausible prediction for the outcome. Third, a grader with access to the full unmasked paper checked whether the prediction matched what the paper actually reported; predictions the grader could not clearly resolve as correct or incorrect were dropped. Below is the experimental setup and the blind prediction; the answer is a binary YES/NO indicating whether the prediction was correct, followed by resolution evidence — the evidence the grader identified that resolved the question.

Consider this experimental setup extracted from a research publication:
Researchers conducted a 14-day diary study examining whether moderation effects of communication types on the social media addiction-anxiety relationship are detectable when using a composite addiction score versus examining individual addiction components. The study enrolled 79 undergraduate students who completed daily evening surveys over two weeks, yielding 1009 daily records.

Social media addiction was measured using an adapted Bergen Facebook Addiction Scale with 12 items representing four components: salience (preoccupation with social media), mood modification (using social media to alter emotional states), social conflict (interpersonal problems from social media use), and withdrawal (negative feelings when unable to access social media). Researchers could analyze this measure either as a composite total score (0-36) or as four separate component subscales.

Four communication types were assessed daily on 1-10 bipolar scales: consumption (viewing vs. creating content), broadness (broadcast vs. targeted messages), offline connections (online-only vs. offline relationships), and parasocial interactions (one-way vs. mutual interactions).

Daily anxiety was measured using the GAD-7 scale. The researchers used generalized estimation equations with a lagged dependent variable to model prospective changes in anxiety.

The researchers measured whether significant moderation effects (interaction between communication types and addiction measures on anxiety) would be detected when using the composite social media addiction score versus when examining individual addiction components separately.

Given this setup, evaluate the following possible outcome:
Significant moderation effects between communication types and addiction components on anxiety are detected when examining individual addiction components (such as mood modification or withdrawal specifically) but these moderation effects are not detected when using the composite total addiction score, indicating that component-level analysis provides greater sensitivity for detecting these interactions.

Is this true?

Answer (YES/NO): YES